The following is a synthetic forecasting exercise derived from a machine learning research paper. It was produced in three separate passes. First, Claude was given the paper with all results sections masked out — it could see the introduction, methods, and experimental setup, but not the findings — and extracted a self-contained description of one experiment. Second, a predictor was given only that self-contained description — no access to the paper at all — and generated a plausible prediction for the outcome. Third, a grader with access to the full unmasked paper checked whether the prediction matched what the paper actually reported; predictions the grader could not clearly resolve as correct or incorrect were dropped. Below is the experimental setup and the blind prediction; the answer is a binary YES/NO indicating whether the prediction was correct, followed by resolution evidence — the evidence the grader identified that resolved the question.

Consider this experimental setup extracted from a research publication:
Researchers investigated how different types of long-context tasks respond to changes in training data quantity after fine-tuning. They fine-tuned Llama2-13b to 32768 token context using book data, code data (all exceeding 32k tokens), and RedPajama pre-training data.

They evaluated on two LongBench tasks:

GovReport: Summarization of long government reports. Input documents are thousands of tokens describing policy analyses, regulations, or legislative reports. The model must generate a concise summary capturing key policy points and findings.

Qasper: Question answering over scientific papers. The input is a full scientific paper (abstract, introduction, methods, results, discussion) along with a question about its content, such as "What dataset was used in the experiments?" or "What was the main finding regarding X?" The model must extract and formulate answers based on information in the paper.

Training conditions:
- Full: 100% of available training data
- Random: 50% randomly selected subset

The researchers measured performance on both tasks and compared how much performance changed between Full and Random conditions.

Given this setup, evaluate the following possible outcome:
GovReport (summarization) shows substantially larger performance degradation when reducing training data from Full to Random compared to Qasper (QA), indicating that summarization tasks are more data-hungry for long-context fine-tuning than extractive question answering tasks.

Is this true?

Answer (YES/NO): NO